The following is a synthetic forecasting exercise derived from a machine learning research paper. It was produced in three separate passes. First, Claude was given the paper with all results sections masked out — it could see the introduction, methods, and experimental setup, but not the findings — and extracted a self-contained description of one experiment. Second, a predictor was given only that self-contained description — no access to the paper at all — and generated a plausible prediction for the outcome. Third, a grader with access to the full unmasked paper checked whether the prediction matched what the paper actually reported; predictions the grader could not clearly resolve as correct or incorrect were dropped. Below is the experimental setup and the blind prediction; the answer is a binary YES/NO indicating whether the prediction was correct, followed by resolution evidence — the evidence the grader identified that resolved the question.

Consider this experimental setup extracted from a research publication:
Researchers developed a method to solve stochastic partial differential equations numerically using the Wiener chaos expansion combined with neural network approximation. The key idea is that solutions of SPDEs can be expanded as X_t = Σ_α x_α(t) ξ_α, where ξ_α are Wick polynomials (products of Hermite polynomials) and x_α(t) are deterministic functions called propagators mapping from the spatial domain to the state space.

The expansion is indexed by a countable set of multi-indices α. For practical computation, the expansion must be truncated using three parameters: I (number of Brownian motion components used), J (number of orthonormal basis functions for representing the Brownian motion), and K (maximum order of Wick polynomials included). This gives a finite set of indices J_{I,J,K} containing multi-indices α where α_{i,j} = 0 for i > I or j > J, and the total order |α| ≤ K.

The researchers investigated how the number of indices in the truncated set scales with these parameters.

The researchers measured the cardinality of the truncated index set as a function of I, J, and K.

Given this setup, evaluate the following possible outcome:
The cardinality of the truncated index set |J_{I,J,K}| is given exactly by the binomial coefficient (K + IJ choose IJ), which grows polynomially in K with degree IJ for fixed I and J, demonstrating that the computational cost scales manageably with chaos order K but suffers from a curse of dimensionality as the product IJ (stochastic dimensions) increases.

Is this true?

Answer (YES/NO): YES